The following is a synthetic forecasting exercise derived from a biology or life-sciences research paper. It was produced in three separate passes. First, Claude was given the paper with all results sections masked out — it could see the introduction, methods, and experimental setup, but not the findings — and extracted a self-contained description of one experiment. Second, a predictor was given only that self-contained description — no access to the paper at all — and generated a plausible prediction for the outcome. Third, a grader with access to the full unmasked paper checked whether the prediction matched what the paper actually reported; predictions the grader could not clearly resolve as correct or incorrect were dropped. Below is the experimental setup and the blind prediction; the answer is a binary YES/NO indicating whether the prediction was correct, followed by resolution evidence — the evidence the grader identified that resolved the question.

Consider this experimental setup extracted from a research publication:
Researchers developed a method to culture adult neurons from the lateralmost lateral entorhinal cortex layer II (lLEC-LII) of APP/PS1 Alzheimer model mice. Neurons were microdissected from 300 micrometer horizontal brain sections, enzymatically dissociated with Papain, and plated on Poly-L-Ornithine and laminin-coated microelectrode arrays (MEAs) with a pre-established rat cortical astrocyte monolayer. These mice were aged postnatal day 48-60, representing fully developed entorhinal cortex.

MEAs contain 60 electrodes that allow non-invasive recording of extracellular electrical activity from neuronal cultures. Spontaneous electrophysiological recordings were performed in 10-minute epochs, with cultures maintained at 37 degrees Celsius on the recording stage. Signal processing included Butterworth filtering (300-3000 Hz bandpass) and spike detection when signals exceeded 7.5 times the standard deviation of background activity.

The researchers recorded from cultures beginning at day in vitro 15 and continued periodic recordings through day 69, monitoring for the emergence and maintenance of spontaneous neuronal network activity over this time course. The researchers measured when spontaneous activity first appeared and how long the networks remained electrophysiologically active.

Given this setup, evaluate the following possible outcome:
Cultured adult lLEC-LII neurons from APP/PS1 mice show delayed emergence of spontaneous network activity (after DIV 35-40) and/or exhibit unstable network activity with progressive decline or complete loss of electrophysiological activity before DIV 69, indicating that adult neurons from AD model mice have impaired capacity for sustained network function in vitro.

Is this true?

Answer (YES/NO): NO